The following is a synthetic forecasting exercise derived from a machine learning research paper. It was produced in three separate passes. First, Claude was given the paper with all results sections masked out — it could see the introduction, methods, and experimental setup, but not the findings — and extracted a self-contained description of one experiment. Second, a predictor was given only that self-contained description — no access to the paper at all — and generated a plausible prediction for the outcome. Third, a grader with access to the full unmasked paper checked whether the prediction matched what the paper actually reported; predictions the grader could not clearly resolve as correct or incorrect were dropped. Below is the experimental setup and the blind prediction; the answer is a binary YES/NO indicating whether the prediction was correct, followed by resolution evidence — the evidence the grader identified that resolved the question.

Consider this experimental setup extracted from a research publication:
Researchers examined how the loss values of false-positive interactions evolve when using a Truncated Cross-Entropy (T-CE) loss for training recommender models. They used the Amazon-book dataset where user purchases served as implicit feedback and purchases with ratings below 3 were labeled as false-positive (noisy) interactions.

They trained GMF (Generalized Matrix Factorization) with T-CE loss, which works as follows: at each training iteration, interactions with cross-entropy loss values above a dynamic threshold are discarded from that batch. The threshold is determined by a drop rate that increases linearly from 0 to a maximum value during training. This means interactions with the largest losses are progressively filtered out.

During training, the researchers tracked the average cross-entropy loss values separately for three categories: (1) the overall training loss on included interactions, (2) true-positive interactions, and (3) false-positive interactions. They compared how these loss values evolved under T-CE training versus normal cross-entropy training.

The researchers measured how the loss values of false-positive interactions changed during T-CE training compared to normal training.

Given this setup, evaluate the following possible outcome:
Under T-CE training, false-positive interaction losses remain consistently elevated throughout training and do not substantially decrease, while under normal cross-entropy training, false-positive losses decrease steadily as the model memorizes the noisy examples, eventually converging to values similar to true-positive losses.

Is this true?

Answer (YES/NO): NO